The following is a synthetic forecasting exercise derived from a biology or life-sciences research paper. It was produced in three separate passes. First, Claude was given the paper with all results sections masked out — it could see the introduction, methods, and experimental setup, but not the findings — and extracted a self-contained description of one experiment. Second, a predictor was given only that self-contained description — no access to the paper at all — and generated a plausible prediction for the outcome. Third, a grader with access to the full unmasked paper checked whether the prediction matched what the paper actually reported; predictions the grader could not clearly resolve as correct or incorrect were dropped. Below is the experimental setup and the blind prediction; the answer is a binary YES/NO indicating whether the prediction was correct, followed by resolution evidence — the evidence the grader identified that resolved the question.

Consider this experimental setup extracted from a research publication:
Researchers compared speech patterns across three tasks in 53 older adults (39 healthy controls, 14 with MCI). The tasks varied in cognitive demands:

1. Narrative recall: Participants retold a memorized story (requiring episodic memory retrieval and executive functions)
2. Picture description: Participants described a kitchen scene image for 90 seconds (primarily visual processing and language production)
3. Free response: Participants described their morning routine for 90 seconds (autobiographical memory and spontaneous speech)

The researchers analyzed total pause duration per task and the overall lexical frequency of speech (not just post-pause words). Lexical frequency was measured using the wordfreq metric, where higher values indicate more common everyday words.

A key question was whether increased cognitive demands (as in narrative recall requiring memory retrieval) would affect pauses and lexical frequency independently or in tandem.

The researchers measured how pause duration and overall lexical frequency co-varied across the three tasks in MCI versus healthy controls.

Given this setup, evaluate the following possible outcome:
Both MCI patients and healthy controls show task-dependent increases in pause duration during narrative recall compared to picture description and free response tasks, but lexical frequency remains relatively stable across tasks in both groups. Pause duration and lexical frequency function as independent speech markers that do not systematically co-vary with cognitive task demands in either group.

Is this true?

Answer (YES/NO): NO